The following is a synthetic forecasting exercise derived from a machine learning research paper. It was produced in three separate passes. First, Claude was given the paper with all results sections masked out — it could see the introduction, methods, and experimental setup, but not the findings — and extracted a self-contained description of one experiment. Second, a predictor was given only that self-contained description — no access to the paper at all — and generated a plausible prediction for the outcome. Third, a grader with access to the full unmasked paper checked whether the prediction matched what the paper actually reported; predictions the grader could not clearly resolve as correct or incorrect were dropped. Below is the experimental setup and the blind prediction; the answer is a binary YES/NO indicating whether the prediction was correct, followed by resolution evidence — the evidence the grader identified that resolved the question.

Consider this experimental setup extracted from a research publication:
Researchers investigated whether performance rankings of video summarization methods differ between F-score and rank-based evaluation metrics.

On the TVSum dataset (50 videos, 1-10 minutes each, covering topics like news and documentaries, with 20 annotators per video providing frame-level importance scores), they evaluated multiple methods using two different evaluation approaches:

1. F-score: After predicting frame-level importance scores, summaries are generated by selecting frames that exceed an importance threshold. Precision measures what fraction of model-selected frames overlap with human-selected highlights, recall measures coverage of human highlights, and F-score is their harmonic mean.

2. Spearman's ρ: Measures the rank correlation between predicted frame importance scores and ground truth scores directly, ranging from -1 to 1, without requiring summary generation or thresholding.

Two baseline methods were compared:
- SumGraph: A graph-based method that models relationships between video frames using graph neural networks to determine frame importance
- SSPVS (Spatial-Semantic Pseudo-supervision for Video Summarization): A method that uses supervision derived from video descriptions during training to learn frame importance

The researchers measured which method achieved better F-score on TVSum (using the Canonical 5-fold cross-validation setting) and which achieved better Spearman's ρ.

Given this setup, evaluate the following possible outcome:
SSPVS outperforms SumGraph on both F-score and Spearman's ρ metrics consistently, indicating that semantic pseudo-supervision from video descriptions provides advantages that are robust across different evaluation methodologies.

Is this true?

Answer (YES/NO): NO